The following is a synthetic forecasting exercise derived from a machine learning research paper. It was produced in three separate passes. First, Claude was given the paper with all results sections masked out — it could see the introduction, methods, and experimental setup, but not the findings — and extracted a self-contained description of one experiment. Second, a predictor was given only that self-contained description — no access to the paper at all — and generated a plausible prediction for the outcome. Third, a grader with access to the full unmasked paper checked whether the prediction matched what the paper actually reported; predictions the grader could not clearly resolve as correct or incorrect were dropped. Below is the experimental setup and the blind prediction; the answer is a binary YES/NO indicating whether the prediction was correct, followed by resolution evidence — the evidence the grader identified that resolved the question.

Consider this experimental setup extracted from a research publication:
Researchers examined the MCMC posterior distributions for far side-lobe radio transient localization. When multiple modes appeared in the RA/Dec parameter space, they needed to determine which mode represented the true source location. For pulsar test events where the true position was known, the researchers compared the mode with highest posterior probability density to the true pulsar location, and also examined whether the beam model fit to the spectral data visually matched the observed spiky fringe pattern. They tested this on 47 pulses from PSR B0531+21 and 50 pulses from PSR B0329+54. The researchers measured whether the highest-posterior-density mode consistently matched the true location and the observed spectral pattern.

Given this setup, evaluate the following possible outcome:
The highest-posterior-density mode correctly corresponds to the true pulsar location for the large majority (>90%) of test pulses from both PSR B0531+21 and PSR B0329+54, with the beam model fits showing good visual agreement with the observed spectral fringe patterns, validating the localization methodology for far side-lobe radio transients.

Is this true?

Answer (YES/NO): YES